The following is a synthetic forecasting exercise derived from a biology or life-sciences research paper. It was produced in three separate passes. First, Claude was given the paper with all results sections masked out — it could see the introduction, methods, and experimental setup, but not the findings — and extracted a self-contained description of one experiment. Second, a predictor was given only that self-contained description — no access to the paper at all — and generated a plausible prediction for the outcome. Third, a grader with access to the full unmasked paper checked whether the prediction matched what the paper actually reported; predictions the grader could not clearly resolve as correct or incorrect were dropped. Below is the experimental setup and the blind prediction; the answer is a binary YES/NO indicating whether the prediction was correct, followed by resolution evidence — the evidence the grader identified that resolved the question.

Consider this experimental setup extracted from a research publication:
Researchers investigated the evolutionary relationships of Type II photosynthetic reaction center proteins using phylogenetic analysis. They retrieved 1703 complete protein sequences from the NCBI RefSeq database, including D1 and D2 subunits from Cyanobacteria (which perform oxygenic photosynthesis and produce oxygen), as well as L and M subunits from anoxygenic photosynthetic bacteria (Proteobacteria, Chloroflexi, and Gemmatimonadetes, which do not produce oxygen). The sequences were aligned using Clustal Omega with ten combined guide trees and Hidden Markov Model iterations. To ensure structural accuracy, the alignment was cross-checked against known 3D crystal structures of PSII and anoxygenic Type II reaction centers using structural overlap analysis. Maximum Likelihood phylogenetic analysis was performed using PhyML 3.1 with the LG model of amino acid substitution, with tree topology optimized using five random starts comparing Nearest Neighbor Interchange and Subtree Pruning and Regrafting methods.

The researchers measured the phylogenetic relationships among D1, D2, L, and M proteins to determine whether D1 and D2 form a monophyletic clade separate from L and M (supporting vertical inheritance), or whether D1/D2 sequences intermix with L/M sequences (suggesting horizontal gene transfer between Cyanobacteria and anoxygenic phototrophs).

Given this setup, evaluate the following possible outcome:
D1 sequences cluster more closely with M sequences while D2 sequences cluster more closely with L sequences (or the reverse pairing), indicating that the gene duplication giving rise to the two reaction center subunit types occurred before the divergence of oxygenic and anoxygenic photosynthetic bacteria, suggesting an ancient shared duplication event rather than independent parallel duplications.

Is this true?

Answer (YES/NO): NO